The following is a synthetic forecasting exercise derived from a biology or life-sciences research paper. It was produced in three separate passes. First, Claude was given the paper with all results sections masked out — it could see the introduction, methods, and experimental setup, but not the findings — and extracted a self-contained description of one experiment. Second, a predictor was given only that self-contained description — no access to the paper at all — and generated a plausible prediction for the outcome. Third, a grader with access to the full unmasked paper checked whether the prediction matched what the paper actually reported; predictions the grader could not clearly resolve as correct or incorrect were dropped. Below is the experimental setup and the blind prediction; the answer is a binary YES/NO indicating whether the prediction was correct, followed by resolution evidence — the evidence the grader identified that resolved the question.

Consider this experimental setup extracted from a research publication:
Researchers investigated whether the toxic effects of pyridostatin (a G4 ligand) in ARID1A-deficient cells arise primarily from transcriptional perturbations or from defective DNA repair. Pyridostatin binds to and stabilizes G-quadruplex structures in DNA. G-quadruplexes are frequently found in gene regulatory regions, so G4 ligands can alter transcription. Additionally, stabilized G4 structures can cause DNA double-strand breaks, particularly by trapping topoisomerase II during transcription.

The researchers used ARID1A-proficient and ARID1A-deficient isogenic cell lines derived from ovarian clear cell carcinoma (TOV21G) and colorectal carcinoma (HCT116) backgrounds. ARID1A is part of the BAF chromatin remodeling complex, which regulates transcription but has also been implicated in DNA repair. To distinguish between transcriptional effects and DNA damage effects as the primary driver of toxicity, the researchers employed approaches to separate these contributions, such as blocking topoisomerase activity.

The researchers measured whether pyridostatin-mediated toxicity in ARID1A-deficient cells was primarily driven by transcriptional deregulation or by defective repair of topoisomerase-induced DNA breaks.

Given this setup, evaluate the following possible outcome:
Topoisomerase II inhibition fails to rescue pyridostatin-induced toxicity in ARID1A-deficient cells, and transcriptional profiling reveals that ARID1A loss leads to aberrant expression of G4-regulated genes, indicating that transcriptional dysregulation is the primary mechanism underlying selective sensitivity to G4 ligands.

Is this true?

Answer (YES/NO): NO